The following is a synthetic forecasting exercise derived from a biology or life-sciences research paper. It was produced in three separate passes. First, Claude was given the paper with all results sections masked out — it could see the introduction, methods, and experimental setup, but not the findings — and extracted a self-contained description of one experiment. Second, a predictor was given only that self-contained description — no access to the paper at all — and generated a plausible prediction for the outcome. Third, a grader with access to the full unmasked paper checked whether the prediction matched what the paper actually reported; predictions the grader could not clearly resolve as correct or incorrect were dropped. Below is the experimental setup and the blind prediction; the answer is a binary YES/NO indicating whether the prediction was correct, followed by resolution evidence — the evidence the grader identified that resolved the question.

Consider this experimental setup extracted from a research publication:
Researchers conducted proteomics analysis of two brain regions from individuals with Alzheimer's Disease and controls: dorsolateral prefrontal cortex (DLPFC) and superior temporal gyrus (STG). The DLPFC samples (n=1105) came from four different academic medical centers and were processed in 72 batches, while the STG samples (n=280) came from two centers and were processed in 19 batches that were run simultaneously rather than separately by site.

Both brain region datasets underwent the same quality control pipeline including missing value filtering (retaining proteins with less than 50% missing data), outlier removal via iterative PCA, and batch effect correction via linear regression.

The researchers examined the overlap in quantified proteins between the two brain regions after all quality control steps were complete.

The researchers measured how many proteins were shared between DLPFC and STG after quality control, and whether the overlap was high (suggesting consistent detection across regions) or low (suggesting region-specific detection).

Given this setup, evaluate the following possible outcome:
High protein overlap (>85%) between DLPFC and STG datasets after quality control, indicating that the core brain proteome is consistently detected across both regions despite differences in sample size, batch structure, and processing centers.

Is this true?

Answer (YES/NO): YES